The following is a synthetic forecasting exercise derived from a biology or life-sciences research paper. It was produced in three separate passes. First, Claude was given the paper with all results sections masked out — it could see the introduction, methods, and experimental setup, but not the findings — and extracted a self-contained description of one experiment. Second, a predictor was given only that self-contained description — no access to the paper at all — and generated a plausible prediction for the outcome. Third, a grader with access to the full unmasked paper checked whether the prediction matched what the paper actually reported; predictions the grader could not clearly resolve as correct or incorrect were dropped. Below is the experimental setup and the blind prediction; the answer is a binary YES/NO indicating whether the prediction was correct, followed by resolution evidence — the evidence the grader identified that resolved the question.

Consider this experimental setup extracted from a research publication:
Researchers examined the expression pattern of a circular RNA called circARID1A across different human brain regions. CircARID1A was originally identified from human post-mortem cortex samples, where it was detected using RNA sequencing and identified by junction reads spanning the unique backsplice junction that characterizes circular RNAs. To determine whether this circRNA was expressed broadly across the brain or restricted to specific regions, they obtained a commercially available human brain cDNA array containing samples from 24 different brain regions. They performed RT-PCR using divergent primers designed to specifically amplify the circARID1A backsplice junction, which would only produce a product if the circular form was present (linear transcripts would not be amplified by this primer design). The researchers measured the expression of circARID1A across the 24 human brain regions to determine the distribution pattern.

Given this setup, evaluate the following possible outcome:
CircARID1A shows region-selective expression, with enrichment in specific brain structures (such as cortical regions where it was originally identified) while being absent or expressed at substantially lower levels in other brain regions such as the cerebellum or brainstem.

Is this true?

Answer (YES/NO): NO